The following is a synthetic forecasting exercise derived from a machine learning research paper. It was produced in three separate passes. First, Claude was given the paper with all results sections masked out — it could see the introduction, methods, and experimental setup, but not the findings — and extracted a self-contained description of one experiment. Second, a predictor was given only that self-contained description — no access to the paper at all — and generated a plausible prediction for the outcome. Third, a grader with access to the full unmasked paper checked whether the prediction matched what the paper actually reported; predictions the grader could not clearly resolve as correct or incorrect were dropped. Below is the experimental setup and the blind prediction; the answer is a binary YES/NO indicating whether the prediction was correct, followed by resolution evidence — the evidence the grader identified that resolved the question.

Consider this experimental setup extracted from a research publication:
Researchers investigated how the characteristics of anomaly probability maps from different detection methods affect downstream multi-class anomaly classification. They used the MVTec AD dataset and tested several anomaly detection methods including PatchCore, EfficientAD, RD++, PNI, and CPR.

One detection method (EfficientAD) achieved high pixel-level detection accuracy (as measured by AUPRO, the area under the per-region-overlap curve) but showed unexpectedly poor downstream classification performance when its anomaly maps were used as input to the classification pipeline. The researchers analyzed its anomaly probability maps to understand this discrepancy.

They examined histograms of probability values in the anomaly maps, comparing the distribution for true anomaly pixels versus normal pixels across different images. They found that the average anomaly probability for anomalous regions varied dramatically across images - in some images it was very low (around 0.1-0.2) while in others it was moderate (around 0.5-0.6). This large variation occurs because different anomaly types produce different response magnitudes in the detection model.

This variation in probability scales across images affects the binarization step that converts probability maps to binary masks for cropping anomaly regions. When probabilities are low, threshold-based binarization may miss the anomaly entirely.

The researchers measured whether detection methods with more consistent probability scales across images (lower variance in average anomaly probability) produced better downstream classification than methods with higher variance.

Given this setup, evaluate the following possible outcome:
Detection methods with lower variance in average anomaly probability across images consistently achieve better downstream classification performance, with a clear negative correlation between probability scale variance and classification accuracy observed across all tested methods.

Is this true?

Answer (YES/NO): NO